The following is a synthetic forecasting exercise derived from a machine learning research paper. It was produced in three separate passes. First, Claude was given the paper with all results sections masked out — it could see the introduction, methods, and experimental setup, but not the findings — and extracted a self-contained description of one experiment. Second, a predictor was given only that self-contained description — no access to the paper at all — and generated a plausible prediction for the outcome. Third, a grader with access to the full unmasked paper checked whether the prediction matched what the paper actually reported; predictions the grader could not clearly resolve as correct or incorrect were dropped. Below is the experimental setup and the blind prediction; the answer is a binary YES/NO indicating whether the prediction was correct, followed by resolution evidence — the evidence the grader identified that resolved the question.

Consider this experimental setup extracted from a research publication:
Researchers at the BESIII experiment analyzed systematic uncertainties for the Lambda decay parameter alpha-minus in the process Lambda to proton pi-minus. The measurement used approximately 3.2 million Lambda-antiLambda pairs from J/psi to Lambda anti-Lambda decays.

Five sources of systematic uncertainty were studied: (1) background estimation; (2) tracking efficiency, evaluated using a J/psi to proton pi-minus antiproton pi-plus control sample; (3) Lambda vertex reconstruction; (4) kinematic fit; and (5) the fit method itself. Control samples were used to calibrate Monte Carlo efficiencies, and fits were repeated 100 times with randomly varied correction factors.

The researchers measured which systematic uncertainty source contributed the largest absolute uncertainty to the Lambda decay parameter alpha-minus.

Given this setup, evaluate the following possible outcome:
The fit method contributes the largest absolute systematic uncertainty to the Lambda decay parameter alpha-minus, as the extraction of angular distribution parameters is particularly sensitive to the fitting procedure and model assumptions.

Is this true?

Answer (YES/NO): NO